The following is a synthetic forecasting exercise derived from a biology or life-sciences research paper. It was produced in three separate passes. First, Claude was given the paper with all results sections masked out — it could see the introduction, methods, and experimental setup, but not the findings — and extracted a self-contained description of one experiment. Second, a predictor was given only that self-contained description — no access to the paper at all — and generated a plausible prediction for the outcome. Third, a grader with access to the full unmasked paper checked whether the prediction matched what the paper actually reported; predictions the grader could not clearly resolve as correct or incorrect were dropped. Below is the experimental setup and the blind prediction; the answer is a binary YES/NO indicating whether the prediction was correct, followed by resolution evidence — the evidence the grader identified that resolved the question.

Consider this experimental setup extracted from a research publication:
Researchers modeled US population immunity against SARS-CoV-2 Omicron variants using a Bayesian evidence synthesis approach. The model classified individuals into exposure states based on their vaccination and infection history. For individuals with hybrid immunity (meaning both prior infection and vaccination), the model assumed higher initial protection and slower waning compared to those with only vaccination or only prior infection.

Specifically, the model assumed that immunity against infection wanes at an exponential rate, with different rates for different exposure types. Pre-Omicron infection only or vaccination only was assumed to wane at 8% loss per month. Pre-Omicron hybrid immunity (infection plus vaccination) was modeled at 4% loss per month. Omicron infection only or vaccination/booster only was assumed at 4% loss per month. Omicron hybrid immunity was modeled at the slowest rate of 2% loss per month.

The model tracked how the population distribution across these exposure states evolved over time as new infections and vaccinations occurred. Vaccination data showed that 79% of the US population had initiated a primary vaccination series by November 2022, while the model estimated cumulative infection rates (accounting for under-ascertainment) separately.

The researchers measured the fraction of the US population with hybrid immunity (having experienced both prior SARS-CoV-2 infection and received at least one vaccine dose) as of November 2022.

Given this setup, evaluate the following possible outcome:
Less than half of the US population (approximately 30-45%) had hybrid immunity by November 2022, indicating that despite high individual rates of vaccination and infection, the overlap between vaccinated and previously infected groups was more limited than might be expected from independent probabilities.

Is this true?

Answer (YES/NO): NO